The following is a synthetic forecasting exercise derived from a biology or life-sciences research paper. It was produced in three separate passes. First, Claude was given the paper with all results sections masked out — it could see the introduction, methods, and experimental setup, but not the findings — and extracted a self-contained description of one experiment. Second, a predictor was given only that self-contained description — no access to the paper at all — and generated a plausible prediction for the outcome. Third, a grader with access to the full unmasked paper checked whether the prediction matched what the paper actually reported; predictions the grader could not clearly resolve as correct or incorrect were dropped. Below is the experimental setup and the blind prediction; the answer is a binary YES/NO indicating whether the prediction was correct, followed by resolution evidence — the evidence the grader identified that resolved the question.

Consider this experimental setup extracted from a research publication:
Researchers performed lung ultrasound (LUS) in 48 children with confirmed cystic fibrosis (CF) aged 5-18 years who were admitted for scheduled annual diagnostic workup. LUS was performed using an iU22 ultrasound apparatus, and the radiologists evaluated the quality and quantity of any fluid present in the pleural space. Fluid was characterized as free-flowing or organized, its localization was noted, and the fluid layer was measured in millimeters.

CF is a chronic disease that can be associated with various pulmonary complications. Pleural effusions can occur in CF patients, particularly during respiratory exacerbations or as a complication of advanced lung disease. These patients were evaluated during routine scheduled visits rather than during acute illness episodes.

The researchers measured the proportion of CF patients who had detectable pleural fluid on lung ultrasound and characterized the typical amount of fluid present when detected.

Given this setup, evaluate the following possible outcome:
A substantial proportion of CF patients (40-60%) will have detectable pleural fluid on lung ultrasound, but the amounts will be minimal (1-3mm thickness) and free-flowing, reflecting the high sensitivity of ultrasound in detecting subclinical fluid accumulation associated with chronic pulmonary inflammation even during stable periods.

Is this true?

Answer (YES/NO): NO